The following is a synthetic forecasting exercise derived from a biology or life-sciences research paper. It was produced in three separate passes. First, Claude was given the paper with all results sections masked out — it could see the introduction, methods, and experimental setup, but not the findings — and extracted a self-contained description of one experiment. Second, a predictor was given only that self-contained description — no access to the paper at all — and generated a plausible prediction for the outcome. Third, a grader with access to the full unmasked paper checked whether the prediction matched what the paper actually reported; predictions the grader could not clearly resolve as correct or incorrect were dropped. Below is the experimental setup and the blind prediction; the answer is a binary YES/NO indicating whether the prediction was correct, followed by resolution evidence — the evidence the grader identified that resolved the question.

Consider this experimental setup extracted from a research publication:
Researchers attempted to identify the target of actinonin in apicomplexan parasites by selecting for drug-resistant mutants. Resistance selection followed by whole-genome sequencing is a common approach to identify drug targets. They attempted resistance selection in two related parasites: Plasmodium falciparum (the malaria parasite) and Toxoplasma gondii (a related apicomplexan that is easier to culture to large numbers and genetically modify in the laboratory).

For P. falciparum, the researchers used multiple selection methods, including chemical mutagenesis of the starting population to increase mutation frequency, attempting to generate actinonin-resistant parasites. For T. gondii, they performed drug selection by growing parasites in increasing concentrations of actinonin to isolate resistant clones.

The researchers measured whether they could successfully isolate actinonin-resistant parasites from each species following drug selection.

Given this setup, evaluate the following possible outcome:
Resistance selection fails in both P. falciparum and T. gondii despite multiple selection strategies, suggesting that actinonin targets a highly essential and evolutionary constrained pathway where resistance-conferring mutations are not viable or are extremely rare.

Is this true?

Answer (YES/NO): NO